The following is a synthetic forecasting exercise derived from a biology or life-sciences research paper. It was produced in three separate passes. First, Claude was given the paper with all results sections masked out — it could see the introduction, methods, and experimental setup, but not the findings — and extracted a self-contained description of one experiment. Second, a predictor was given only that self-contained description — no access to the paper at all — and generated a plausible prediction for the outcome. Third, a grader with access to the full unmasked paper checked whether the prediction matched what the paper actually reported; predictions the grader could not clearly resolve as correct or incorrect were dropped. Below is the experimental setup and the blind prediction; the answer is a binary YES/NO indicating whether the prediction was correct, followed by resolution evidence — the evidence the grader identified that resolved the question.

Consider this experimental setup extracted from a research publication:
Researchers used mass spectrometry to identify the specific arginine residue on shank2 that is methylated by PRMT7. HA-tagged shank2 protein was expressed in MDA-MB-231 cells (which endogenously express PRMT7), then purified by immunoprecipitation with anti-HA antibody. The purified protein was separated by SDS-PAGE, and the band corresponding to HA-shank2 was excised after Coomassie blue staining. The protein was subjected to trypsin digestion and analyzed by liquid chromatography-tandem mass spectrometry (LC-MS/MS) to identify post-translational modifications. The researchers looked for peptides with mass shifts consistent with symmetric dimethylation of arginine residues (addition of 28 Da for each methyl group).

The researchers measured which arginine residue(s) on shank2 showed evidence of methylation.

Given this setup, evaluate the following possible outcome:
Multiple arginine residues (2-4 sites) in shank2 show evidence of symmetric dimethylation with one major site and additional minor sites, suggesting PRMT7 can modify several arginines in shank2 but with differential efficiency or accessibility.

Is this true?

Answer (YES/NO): NO